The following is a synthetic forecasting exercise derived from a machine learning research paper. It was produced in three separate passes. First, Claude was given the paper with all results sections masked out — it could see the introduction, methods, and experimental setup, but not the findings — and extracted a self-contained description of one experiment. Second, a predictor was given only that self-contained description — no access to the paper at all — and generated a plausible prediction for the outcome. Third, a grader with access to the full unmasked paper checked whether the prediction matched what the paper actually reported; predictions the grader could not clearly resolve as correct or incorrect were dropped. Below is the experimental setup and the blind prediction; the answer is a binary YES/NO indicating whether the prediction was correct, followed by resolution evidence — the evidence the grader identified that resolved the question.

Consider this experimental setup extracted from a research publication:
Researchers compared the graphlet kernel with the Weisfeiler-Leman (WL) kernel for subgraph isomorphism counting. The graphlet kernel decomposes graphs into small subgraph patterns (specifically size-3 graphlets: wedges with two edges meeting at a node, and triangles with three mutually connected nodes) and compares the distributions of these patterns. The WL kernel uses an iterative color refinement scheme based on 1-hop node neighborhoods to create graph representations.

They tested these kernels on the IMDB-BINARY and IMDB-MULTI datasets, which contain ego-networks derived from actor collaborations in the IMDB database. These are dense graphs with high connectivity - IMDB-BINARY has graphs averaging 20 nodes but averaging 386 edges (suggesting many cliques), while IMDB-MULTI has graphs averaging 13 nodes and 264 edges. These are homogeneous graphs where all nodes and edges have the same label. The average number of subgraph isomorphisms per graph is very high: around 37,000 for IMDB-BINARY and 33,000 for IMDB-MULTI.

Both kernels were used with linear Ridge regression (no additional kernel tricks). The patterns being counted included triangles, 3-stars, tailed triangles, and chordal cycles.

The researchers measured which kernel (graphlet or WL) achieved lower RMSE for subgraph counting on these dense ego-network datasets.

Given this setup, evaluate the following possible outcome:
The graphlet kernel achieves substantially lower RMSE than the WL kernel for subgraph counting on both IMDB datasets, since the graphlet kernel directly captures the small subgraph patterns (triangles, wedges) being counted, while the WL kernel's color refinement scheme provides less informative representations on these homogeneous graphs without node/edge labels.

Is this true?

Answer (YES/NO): YES